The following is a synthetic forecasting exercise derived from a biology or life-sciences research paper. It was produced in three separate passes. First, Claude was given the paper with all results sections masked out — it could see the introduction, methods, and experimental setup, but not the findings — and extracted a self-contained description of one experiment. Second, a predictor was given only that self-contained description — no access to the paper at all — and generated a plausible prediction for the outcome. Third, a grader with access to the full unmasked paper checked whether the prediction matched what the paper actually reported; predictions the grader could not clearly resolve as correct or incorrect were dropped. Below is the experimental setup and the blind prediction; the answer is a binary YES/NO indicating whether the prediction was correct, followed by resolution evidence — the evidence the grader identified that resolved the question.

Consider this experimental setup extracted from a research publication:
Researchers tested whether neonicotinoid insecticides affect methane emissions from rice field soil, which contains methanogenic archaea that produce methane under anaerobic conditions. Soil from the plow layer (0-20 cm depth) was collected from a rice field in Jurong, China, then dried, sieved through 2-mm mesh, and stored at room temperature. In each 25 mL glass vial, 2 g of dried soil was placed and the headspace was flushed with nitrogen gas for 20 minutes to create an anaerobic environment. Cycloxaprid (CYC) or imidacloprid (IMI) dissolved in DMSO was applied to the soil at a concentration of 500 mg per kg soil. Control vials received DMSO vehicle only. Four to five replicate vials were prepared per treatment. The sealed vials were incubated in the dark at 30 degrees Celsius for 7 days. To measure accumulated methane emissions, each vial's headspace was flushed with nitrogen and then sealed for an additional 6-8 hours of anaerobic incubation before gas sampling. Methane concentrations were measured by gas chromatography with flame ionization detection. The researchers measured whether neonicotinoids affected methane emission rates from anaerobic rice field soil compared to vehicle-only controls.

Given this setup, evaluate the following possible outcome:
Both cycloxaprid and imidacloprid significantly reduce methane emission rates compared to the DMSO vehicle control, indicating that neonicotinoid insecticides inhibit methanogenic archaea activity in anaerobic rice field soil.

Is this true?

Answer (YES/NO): NO